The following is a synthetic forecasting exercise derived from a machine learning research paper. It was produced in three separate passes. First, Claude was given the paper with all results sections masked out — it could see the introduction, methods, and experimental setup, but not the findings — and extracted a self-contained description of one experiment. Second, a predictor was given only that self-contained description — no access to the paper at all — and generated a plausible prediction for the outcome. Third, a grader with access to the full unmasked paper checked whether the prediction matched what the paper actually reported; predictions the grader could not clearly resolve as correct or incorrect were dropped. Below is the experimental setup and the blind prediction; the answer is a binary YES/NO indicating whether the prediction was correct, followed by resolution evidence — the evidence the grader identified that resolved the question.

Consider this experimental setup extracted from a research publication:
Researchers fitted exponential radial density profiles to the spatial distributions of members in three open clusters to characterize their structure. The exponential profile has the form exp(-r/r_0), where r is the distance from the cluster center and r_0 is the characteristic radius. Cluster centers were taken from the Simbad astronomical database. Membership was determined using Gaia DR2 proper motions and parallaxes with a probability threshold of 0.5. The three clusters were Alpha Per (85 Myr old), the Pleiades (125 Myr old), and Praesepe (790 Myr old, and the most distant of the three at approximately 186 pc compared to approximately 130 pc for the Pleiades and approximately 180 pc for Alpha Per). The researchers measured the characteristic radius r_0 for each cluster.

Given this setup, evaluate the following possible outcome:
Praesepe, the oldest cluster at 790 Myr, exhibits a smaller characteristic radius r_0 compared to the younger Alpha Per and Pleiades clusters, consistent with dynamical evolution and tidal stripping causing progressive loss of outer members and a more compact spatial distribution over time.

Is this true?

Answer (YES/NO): YES